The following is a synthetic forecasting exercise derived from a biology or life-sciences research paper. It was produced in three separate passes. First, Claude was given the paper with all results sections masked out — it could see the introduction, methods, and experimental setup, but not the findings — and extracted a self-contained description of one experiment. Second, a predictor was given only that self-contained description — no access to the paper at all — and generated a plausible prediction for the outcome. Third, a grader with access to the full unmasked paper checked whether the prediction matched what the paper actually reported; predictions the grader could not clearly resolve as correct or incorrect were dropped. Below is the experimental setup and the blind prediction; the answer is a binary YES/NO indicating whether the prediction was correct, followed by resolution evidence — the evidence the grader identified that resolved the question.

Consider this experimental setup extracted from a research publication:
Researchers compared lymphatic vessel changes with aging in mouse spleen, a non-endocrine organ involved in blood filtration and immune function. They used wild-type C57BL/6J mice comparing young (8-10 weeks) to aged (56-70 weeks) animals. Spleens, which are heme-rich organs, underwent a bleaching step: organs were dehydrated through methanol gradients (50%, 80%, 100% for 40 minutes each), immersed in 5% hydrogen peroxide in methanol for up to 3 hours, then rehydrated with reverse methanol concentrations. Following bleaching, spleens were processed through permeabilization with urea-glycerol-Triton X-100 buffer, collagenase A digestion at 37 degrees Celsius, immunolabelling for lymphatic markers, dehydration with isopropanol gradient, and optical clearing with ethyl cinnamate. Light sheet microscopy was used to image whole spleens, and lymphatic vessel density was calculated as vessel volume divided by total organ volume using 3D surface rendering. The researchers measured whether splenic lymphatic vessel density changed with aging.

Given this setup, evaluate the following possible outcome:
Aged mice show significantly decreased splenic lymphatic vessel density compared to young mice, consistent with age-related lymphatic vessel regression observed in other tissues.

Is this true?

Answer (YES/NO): NO